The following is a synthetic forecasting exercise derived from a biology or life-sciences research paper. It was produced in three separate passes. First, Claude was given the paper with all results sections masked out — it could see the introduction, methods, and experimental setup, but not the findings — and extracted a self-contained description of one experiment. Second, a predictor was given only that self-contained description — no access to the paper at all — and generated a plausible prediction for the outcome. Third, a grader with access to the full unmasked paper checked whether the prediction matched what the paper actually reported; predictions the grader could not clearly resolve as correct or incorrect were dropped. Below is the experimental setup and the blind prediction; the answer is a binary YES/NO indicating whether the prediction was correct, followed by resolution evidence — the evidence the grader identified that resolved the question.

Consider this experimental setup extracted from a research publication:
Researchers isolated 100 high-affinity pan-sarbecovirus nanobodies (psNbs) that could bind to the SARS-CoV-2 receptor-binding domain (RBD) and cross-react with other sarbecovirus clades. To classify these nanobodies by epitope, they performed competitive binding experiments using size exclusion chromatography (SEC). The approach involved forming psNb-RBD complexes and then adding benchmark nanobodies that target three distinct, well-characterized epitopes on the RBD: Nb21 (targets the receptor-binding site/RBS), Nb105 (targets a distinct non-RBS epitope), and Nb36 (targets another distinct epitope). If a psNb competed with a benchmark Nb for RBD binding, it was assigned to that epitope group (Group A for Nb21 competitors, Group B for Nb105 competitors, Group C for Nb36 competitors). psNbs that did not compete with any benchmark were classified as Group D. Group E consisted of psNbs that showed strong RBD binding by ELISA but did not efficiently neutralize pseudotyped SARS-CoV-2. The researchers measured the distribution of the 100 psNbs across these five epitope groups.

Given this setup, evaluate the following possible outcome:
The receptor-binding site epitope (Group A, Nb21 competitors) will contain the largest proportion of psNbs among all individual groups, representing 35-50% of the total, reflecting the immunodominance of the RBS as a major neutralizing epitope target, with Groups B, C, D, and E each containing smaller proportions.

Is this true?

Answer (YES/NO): NO